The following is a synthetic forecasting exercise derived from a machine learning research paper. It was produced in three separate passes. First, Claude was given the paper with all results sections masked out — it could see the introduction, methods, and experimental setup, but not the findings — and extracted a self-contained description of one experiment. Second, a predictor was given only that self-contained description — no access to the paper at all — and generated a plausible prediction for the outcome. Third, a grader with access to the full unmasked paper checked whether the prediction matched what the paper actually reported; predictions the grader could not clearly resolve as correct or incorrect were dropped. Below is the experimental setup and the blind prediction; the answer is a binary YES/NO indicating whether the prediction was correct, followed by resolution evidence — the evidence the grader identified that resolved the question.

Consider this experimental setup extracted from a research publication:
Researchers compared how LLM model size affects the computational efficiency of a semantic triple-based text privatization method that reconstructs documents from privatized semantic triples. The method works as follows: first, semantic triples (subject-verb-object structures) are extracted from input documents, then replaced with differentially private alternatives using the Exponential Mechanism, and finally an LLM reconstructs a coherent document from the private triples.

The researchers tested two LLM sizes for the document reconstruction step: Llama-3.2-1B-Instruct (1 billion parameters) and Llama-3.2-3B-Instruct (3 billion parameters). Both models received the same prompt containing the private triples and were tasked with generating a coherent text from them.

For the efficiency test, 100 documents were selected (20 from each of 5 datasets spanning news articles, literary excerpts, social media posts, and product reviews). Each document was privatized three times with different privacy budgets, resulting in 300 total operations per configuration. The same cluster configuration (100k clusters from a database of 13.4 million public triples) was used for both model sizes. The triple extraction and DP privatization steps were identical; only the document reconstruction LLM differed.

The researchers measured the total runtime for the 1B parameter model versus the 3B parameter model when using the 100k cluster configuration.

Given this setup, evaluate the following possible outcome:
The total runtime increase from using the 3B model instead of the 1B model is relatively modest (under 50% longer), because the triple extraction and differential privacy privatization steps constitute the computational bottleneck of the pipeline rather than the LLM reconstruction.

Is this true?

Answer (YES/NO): NO